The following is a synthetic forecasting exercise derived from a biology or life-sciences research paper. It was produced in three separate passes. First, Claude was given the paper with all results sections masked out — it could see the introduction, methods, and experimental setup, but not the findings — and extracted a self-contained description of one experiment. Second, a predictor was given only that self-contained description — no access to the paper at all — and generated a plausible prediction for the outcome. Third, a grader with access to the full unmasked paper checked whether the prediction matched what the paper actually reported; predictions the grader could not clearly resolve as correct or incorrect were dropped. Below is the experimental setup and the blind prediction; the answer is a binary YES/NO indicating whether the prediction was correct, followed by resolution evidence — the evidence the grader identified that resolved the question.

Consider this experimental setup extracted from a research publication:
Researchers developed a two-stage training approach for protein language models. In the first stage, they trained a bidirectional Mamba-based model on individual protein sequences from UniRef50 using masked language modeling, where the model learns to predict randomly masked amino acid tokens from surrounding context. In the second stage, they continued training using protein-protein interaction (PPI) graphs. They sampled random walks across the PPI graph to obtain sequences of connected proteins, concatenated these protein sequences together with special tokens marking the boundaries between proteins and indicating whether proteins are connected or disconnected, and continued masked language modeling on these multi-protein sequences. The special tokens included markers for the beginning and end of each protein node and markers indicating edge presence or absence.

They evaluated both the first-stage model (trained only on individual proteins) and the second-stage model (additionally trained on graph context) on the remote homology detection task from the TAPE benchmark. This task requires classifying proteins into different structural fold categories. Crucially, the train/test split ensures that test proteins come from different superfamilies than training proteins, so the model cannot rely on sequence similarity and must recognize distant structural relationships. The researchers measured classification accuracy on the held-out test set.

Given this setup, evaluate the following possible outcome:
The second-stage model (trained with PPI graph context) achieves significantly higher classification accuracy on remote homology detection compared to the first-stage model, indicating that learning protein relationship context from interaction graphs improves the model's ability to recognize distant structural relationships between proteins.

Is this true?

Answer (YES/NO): NO